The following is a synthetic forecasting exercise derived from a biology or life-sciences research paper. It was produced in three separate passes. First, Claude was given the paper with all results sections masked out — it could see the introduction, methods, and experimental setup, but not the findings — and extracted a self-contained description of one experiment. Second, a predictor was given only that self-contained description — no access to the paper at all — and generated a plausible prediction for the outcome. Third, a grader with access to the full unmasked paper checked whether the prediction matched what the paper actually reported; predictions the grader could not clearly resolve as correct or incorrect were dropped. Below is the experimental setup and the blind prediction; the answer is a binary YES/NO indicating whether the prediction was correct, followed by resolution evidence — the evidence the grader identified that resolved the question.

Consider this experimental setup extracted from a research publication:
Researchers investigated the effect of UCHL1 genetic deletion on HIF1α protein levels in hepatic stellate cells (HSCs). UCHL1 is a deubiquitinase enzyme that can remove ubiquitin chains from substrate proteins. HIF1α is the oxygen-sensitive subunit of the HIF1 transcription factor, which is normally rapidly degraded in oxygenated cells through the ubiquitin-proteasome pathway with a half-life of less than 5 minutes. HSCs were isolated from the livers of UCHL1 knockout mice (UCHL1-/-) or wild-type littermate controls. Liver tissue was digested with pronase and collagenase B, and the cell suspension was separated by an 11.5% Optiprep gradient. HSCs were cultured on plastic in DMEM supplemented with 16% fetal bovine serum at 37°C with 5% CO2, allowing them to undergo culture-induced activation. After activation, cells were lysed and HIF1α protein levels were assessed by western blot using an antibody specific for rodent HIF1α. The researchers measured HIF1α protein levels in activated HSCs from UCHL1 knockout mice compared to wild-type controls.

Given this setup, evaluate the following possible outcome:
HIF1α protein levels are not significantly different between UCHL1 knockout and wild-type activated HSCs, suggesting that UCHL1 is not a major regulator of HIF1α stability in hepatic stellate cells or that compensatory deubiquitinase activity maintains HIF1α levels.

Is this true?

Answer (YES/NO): NO